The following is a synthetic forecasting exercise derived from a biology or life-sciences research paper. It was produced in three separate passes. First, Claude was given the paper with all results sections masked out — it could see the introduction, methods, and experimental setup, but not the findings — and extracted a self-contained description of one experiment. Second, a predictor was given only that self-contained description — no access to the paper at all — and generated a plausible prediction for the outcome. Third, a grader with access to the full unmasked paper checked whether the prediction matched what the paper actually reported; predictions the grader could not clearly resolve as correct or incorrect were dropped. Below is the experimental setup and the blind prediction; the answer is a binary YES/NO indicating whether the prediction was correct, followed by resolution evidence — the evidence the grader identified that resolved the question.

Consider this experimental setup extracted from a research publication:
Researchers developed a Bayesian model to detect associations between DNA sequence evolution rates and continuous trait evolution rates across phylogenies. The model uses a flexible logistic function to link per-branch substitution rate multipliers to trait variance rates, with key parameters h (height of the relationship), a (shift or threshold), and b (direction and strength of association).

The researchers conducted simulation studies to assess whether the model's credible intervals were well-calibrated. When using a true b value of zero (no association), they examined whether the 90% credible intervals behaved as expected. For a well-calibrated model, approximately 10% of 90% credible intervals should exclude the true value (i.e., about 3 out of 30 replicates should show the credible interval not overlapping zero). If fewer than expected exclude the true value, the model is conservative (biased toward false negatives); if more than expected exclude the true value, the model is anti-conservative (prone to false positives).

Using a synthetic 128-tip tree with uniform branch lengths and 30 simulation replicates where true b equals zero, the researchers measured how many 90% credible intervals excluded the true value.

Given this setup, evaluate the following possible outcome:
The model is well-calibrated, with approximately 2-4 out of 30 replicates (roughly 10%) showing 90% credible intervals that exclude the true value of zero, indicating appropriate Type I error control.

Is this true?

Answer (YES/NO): NO